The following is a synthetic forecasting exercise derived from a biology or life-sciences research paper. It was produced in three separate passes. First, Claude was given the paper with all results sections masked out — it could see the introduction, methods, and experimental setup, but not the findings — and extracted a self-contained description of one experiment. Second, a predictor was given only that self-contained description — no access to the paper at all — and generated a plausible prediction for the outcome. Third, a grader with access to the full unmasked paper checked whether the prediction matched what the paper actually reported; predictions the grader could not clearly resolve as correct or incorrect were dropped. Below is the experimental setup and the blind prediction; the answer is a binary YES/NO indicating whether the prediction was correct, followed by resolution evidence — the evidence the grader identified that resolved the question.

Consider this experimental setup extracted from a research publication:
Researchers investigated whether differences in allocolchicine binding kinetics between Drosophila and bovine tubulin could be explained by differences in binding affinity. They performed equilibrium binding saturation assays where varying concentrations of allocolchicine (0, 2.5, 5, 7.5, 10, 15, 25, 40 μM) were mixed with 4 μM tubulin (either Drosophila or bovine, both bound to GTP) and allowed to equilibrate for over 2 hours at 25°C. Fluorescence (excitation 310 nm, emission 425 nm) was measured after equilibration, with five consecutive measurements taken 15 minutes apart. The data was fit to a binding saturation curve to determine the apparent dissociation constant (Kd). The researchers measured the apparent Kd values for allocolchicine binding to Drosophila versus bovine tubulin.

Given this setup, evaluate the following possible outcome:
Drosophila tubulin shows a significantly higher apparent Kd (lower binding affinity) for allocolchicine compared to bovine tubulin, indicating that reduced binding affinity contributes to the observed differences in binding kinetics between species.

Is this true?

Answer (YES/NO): NO